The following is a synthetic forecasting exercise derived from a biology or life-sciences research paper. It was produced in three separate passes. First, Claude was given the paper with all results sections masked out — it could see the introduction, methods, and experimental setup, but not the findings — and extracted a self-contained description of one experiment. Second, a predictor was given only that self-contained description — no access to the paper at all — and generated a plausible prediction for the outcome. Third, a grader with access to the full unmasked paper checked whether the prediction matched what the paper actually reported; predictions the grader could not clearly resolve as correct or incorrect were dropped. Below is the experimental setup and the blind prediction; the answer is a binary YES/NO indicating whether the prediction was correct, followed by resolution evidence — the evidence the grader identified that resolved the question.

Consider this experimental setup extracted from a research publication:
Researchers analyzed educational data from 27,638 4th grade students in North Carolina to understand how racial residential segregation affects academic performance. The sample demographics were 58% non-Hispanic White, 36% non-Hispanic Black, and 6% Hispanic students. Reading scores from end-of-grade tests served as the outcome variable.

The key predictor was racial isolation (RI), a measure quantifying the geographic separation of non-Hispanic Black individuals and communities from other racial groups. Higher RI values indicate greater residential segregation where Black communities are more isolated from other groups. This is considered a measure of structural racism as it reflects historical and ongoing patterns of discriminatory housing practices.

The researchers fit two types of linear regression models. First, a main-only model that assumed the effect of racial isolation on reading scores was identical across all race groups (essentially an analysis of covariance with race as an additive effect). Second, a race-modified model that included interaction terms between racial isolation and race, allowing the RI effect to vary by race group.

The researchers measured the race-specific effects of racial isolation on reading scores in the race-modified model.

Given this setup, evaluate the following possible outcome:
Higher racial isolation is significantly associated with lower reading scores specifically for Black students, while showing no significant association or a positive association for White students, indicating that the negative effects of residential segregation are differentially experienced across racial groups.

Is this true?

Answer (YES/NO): YES